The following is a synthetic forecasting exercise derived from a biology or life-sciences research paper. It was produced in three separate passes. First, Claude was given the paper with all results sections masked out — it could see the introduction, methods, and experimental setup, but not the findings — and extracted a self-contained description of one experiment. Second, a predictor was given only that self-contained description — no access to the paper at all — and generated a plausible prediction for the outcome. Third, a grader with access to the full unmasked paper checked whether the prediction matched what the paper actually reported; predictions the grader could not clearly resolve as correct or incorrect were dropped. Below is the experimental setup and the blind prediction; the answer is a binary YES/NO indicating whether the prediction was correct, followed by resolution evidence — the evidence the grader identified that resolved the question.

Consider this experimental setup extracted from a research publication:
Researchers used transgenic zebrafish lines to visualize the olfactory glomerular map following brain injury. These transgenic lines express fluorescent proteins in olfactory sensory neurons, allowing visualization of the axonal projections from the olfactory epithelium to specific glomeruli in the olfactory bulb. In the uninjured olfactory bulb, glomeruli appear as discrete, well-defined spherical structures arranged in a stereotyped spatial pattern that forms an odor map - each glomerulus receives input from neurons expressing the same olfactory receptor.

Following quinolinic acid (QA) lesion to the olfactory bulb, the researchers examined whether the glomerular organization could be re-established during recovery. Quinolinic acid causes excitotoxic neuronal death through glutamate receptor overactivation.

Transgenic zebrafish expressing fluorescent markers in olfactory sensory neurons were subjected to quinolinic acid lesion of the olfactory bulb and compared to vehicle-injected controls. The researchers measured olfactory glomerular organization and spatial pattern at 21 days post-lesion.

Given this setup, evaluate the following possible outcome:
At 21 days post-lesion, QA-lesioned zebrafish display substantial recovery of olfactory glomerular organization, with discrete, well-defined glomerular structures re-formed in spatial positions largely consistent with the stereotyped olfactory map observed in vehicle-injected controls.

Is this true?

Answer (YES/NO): NO